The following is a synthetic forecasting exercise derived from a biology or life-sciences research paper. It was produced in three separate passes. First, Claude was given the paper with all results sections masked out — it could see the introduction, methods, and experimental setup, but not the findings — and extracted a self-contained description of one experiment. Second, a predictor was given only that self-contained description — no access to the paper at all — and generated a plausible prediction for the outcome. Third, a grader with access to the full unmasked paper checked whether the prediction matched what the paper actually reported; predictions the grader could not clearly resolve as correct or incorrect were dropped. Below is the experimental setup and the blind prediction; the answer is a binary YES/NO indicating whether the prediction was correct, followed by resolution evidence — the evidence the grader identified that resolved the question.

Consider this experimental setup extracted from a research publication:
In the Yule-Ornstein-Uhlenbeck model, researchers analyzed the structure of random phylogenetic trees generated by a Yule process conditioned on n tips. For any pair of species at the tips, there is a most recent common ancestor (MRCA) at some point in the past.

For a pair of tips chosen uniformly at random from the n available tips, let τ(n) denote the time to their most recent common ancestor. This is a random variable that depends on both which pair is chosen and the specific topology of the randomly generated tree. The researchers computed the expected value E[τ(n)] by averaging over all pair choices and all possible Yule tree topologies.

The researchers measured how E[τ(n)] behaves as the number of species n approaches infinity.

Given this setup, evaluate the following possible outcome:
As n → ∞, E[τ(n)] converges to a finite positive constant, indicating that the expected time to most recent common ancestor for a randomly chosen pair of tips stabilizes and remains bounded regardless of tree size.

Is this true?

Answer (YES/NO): NO